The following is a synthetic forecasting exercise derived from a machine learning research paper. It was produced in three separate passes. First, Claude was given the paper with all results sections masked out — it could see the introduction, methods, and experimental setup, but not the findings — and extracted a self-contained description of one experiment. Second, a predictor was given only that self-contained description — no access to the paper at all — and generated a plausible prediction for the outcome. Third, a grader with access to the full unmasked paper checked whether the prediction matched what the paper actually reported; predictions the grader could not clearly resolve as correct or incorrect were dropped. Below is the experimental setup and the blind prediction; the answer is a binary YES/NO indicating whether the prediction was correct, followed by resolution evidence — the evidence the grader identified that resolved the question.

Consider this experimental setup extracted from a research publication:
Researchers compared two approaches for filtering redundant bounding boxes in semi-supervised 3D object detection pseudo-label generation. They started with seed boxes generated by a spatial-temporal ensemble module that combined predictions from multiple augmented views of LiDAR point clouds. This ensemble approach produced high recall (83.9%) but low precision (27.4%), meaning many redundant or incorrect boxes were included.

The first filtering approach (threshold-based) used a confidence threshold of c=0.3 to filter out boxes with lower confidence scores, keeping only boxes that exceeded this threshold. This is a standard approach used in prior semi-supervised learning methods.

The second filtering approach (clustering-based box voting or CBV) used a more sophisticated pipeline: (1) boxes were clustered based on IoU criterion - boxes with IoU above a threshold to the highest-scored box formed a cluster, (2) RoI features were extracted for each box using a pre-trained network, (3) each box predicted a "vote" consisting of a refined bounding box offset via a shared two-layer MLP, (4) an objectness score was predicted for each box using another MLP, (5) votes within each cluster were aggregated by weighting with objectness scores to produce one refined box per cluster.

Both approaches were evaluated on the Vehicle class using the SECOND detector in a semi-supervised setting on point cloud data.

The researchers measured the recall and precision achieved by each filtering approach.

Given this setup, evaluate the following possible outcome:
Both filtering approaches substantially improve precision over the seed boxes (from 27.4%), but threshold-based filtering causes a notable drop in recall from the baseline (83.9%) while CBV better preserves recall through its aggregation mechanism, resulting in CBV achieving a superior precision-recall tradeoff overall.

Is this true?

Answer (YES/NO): YES